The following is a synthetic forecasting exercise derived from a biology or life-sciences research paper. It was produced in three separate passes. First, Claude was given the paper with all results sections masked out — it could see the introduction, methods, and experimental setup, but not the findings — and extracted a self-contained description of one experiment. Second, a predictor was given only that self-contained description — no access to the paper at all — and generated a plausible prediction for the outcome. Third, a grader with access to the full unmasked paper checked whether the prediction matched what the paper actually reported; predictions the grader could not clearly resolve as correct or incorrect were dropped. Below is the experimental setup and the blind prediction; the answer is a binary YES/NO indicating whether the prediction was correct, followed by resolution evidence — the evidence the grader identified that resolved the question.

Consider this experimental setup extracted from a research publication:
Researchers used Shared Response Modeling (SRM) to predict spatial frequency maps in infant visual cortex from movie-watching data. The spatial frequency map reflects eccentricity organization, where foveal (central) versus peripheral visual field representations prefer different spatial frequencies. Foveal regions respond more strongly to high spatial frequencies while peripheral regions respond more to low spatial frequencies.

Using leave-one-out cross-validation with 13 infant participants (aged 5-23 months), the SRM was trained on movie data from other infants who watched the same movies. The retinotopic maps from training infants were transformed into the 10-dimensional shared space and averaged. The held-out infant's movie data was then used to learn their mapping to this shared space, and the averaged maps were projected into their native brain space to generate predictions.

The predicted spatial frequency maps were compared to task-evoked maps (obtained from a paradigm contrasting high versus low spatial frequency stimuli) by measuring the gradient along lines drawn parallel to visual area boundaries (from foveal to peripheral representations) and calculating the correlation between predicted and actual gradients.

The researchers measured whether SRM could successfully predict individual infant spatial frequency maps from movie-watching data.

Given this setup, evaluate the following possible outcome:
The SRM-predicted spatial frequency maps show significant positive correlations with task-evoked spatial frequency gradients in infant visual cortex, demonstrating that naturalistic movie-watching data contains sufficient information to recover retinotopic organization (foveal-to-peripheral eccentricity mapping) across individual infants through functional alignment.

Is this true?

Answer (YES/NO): YES